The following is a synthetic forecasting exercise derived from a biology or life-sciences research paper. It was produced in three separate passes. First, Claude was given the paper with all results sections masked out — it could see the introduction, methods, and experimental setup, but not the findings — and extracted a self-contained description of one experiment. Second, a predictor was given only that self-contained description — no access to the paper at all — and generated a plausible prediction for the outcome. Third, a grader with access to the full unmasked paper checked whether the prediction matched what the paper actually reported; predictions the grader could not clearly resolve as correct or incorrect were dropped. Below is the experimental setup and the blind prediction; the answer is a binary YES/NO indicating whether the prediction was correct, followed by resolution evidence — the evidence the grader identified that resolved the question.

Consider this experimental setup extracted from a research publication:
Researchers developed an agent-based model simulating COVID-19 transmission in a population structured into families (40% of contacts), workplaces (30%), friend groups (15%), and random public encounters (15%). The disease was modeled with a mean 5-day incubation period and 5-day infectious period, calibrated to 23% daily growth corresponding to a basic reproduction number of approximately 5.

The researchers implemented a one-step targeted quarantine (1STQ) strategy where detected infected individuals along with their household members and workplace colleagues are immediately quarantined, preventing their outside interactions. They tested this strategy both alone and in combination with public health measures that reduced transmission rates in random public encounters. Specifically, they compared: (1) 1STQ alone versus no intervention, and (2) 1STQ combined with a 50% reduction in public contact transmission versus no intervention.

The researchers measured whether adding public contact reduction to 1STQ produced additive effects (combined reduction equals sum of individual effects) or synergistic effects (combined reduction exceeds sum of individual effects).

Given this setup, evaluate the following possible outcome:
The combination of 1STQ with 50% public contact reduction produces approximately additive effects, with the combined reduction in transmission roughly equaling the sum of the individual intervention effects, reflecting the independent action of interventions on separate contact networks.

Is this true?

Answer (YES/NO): NO